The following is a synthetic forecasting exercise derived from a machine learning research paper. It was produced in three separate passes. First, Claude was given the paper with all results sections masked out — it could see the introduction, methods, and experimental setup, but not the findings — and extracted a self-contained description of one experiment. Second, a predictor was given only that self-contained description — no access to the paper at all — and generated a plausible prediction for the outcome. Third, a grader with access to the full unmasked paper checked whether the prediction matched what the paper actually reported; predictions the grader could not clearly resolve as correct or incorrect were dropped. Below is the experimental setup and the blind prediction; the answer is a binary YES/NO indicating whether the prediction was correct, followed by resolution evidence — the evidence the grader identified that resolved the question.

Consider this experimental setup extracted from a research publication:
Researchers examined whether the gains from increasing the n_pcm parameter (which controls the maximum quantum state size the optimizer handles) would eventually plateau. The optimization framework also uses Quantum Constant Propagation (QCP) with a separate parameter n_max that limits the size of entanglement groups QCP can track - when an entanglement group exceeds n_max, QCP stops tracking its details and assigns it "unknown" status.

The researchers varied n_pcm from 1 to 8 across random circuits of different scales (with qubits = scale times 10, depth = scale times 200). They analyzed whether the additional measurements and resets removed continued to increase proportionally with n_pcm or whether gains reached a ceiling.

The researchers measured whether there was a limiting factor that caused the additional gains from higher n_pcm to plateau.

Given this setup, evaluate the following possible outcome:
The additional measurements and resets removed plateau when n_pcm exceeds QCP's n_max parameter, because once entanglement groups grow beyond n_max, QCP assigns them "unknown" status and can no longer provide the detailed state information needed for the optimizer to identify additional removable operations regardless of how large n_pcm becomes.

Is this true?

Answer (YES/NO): YES